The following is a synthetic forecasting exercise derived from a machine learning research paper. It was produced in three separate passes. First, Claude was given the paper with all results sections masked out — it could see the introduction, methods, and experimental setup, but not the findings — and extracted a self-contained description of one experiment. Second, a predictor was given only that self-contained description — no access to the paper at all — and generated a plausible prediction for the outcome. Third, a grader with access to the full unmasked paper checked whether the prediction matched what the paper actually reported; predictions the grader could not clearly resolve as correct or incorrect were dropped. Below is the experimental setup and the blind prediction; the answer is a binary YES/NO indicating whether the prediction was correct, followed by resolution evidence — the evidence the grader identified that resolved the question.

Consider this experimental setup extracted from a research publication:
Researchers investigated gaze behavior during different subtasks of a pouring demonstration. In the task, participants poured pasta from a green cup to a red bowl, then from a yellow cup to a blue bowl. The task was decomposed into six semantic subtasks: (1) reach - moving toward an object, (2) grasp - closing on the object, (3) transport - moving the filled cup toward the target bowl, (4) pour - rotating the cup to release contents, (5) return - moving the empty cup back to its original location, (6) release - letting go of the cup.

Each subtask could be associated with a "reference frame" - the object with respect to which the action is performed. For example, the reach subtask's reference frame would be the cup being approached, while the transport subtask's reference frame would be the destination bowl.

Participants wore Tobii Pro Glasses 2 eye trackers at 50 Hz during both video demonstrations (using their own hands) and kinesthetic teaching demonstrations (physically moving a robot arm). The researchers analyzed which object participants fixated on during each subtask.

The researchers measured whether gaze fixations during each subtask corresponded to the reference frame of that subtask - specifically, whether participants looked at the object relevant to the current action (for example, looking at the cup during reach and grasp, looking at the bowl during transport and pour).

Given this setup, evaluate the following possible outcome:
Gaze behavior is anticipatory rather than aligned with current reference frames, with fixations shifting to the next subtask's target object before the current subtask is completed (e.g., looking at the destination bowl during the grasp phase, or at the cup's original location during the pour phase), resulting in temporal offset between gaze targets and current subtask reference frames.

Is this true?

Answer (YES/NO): NO